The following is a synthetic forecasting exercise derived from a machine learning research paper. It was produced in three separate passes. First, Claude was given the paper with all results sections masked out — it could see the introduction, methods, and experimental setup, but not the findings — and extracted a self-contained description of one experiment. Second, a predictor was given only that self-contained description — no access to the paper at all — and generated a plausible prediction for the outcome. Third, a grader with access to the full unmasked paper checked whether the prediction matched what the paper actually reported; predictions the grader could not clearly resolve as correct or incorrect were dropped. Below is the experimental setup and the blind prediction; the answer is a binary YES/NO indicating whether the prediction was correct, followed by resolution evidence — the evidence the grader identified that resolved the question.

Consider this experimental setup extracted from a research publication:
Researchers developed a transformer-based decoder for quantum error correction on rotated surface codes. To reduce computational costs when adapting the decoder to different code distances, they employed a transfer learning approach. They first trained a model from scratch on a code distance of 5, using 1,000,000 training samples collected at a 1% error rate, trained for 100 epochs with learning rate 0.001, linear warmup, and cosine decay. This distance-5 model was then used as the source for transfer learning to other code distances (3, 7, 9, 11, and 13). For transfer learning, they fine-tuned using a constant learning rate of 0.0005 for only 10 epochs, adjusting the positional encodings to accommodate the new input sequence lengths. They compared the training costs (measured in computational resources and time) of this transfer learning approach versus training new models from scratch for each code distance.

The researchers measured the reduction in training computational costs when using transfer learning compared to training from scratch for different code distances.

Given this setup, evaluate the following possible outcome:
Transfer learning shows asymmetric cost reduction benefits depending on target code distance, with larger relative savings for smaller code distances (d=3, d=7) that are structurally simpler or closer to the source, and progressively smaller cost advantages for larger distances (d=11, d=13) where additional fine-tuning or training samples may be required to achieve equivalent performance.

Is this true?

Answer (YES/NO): NO